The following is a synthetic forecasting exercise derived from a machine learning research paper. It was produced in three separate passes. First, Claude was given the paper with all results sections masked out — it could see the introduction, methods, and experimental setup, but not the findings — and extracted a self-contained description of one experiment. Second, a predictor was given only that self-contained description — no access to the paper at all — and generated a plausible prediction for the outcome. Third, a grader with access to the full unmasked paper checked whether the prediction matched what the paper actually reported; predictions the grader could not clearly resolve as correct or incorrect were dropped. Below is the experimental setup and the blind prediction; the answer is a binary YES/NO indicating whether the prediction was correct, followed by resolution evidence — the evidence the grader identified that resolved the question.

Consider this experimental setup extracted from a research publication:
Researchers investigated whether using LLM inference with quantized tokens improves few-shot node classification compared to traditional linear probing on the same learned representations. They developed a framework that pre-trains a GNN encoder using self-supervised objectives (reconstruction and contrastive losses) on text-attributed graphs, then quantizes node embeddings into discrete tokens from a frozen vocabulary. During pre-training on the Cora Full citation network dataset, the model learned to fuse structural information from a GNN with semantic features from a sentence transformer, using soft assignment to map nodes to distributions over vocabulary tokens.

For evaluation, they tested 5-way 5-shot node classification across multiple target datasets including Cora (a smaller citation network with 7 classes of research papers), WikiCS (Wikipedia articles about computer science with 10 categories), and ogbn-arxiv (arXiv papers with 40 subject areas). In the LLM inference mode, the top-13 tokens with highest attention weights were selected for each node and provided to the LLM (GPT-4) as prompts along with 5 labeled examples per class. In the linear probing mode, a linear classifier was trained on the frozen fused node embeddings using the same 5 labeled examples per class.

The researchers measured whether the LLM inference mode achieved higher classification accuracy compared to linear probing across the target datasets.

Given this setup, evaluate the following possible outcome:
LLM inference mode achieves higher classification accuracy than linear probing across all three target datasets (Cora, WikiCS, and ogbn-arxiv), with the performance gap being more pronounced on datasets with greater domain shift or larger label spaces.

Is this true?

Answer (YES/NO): NO